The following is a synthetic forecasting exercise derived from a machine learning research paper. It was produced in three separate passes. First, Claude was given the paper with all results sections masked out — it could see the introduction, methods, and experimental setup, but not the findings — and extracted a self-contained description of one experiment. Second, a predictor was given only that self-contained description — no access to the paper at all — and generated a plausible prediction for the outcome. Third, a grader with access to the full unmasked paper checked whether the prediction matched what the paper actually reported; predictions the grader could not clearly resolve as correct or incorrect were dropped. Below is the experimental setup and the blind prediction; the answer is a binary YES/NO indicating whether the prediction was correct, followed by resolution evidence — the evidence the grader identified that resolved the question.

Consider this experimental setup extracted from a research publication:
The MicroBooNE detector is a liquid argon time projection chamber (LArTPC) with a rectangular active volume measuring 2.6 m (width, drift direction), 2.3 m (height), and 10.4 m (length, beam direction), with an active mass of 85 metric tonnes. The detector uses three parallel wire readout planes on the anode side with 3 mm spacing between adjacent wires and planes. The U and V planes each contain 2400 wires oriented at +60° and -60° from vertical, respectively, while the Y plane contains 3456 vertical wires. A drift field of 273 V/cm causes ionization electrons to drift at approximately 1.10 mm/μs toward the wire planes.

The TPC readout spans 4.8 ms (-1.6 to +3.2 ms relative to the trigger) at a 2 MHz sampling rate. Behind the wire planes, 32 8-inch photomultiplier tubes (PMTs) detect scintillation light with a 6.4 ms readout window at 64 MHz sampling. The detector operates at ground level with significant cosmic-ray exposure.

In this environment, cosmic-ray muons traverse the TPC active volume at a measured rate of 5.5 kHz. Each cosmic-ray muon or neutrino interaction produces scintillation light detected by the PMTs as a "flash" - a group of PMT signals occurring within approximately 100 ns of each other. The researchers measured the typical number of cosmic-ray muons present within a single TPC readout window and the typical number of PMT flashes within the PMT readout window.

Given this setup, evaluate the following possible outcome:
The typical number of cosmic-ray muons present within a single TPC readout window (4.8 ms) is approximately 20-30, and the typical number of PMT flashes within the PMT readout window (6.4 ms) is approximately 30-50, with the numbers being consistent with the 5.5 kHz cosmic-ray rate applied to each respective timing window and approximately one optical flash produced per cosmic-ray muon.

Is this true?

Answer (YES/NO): NO